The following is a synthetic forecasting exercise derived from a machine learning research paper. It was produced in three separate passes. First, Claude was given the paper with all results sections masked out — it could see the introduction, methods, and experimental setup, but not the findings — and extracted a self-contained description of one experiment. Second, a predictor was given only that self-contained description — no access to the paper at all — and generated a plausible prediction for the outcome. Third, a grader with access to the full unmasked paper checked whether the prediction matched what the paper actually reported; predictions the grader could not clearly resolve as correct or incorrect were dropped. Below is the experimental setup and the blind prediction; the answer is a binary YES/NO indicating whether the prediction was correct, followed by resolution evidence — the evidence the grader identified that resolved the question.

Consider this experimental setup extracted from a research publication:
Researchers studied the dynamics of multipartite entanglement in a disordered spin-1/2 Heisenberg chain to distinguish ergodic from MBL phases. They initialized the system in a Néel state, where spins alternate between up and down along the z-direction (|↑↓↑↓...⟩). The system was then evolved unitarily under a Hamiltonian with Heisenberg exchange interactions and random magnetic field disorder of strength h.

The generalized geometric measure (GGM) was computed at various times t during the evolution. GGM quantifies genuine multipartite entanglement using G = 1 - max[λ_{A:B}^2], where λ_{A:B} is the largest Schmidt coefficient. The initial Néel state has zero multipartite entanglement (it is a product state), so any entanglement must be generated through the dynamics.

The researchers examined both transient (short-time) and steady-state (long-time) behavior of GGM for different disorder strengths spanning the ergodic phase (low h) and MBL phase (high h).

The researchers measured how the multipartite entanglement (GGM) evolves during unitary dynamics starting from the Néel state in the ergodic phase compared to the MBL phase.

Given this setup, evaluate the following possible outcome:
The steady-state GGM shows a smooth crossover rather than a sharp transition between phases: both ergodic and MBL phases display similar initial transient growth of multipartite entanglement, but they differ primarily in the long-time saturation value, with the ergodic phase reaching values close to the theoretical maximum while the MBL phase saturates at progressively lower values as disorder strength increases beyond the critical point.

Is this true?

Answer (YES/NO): NO